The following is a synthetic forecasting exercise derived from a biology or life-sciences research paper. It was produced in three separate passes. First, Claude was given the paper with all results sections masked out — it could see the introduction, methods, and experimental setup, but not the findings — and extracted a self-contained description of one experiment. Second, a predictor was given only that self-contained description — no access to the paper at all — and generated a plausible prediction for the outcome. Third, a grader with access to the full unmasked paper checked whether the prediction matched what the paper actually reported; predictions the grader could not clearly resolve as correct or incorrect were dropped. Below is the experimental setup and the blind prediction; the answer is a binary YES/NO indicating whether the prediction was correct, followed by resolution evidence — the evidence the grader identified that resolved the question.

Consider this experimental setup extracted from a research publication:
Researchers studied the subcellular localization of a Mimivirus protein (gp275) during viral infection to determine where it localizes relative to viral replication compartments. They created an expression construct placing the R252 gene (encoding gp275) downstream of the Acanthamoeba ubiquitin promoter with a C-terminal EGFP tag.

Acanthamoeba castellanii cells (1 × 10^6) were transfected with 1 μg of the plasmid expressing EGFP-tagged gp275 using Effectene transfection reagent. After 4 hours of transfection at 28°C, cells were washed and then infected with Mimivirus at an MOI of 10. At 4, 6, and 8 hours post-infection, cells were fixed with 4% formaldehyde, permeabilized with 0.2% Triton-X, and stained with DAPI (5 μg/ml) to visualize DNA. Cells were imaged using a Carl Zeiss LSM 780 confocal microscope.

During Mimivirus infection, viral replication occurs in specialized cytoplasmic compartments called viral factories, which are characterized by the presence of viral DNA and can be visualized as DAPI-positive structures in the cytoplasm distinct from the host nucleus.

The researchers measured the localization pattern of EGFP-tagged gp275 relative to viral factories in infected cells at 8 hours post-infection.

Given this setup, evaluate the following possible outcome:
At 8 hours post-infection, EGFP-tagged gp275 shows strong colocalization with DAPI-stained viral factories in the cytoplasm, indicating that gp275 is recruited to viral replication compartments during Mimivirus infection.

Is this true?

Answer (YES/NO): YES